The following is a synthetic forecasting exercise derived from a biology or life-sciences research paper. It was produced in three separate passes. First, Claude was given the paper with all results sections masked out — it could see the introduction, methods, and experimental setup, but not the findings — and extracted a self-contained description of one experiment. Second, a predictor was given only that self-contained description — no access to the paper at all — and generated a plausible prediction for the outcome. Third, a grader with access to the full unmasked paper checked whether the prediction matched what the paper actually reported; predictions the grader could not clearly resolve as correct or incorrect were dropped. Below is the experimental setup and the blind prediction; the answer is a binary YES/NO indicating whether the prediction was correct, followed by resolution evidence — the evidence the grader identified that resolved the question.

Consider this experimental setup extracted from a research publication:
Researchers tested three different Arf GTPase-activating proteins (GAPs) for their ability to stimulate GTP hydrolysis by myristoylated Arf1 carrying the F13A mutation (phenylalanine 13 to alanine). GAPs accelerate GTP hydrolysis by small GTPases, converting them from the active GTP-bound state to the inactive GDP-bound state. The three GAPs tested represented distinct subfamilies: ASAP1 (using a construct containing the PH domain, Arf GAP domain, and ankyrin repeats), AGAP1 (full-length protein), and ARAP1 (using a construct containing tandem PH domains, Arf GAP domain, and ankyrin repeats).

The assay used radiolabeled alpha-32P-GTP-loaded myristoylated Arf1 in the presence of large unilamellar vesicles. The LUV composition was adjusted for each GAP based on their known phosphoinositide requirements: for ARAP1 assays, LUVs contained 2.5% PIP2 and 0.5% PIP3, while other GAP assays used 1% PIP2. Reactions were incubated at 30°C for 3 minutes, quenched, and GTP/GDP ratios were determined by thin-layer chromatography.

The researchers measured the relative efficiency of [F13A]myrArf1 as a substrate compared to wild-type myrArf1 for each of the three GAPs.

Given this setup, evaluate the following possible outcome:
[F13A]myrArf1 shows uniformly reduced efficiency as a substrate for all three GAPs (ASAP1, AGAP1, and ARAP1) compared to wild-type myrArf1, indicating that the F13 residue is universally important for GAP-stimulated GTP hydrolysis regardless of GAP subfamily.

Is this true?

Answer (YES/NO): YES